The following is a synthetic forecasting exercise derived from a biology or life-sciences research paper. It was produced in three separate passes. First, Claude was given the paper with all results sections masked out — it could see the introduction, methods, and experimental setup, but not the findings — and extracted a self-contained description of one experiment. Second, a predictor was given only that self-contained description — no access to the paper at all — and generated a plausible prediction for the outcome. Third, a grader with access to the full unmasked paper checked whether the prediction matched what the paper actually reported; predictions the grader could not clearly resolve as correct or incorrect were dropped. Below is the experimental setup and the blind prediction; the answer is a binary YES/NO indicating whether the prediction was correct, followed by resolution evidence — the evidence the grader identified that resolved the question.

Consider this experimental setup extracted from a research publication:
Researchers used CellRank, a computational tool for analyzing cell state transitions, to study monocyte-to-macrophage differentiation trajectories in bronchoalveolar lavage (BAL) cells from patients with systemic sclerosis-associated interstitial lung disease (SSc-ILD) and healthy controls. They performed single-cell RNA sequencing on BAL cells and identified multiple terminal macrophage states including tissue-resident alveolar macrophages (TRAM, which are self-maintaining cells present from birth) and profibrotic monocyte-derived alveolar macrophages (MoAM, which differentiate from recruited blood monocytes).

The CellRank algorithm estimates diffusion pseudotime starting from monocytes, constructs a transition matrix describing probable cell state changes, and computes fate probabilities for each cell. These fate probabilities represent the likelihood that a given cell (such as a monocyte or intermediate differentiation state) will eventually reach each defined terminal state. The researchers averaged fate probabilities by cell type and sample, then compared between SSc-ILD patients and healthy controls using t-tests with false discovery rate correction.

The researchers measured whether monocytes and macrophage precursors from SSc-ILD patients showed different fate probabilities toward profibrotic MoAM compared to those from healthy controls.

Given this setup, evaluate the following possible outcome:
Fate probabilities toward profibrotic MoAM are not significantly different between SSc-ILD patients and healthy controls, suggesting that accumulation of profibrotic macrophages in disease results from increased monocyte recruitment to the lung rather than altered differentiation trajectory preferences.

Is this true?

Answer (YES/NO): NO